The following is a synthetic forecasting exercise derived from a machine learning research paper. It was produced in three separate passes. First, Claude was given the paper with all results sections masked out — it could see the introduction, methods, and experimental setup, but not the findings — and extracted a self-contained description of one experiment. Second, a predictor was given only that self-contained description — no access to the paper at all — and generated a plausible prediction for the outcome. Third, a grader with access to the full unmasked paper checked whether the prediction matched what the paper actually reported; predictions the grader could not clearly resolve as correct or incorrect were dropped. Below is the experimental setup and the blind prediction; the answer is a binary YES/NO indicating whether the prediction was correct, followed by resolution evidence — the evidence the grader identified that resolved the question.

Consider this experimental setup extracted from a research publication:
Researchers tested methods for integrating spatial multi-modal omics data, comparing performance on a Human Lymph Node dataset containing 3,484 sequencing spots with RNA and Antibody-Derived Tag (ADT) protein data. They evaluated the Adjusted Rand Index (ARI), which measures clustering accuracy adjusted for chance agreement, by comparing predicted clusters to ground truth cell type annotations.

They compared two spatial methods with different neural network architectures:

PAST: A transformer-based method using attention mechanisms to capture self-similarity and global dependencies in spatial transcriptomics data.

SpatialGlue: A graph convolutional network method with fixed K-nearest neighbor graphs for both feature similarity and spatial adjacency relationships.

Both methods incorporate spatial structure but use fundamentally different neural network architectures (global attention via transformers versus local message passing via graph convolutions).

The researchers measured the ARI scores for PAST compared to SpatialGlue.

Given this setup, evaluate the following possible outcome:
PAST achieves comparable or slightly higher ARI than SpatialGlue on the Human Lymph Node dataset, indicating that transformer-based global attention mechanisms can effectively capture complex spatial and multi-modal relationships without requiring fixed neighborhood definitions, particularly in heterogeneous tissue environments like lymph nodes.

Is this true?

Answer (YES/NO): YES